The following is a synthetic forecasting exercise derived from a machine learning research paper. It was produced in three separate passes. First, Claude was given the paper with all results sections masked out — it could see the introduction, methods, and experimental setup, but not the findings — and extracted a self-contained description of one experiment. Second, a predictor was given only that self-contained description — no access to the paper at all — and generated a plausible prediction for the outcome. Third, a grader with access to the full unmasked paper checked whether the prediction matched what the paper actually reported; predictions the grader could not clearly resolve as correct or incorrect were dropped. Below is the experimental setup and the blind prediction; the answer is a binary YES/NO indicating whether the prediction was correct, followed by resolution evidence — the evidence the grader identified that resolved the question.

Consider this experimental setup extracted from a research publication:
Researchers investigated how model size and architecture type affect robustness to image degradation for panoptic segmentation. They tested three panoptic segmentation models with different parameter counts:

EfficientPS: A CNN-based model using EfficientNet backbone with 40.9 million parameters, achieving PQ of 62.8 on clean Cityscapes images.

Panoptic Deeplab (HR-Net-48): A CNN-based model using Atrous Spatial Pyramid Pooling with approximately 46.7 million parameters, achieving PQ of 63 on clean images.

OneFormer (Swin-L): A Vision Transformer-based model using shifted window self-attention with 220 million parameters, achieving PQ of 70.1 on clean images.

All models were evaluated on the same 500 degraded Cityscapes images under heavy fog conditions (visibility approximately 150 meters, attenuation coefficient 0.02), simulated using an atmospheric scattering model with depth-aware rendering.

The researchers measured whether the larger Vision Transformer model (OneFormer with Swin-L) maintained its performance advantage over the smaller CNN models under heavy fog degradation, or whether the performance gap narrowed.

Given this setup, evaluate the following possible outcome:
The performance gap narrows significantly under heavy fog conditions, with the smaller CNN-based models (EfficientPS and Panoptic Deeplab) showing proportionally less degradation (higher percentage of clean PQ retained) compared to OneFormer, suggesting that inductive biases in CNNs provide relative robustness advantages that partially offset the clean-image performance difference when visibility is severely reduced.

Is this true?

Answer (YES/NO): NO